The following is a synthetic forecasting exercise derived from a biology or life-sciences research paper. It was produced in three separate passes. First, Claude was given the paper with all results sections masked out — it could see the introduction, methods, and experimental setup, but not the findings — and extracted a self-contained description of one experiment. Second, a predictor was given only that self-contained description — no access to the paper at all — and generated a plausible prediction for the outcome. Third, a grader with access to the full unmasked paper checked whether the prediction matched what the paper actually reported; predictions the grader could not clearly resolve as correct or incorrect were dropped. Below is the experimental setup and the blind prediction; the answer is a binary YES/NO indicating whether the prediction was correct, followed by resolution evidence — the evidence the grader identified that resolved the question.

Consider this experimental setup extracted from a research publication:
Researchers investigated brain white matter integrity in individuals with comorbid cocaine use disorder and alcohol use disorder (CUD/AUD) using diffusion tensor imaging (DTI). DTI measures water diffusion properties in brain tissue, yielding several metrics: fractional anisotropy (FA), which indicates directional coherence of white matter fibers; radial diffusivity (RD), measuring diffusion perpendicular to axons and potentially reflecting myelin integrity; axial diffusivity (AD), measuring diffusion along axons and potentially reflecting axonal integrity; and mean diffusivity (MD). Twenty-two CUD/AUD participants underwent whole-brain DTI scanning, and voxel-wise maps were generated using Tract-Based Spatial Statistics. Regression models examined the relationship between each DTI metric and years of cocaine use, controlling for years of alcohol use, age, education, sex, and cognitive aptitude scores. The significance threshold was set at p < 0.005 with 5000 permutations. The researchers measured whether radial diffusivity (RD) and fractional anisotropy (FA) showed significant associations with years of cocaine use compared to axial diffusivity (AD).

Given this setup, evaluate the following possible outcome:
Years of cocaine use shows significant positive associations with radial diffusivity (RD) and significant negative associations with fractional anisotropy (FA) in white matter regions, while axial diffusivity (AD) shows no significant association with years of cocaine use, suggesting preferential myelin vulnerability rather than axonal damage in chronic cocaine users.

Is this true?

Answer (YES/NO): YES